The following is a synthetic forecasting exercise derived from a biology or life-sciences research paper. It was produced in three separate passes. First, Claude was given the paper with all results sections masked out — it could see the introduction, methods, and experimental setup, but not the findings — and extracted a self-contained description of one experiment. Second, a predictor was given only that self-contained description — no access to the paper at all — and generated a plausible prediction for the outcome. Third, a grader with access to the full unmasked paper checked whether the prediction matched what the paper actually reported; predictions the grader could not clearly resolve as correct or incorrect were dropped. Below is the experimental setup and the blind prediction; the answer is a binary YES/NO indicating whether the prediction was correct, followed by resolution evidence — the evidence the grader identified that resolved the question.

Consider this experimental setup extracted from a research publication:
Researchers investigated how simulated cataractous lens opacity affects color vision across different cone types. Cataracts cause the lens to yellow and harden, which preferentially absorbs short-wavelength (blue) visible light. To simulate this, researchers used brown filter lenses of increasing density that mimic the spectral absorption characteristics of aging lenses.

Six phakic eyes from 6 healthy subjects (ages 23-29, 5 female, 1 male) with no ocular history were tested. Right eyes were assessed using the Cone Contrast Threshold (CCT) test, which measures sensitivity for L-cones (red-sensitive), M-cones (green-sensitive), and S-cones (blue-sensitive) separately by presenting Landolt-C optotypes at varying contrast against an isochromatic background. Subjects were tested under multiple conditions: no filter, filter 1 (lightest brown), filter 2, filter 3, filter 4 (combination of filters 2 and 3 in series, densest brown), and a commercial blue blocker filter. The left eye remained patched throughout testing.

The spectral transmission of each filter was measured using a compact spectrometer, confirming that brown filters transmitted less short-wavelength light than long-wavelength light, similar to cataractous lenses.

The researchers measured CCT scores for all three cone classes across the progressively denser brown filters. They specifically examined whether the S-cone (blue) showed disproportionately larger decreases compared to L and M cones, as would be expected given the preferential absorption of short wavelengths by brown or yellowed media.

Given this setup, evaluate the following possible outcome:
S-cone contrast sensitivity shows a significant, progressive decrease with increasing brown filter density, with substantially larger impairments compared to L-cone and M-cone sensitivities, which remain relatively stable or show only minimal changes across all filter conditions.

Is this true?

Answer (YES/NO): NO